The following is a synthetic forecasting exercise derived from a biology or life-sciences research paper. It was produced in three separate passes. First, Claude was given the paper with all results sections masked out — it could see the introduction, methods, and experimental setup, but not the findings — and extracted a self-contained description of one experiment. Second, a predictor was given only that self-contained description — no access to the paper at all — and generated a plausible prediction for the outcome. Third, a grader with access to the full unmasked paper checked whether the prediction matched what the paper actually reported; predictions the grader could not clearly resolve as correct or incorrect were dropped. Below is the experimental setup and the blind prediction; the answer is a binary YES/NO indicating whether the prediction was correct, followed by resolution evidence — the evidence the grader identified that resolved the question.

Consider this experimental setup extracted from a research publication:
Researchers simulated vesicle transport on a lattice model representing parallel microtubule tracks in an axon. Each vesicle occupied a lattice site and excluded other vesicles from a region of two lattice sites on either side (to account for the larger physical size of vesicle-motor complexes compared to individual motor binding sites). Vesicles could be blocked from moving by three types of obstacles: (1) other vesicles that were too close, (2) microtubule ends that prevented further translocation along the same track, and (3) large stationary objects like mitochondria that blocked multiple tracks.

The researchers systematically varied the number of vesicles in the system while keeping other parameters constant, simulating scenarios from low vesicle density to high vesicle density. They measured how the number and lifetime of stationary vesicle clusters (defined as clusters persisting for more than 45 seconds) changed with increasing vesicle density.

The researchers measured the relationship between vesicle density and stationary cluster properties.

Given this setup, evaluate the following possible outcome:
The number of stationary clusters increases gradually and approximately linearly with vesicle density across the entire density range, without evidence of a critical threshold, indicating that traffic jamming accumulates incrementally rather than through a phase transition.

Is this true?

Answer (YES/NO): NO